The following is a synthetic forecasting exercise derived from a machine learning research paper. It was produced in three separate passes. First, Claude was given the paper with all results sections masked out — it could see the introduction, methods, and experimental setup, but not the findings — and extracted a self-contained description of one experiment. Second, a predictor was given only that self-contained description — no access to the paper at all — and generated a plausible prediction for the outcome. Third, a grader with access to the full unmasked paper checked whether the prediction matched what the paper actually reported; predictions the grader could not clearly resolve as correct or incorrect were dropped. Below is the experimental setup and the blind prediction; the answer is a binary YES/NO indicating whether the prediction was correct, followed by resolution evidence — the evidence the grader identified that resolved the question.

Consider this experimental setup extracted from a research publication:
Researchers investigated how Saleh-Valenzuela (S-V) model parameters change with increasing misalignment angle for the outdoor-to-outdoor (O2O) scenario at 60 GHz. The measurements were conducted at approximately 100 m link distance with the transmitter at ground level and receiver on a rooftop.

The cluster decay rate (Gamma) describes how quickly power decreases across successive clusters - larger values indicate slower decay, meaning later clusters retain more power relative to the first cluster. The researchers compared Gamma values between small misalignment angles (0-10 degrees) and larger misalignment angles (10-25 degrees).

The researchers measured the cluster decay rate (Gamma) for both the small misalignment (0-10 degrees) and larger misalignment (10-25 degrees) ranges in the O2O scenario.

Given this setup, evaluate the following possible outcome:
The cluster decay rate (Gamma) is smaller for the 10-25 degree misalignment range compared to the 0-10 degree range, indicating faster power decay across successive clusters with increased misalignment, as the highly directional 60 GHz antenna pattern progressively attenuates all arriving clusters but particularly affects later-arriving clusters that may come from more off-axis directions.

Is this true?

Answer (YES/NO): NO